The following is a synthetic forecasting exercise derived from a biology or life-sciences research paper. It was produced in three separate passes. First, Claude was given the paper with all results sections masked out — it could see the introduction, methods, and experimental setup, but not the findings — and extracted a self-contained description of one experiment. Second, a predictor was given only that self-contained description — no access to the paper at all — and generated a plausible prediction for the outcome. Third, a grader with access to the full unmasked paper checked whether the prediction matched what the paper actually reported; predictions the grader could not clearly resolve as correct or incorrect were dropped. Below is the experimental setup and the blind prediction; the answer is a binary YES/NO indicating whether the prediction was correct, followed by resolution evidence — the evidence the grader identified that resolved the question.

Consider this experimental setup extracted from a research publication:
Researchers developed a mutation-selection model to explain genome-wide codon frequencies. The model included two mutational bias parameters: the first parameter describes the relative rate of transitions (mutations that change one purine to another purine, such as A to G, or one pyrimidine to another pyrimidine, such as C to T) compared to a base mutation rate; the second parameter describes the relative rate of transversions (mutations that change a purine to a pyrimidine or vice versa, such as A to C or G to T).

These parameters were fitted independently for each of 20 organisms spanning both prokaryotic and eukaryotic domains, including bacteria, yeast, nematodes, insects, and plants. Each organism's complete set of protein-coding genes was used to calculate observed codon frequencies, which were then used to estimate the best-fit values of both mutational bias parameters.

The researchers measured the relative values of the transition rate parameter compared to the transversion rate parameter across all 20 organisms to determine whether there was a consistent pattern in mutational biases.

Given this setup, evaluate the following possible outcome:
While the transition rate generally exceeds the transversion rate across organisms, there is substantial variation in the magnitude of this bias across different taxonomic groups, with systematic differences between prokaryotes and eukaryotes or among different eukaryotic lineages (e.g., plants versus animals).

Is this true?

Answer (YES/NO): NO